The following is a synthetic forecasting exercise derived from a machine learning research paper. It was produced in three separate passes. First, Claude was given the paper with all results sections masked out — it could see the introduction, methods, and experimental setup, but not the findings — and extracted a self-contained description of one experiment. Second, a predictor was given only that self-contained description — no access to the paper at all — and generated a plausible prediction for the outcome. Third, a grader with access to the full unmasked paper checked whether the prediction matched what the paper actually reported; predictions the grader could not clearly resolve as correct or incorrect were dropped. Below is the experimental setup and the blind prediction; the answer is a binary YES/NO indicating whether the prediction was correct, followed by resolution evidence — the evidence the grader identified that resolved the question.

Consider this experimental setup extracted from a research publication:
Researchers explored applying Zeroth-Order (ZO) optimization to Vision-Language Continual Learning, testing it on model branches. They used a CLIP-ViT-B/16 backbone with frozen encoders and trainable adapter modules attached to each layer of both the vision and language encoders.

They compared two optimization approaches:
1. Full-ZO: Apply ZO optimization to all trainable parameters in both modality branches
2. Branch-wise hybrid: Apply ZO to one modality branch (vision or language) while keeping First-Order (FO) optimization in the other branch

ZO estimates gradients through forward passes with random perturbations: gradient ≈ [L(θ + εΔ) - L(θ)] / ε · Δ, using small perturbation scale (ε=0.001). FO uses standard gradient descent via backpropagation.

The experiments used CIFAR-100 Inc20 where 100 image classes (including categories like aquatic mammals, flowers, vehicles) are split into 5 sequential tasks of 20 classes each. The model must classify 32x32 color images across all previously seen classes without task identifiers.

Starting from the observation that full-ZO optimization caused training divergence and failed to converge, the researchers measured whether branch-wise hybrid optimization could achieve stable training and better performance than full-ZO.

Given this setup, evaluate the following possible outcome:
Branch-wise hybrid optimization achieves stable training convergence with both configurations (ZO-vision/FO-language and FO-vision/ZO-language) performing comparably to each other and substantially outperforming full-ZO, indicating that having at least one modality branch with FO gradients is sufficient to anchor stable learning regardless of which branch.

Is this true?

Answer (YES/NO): NO